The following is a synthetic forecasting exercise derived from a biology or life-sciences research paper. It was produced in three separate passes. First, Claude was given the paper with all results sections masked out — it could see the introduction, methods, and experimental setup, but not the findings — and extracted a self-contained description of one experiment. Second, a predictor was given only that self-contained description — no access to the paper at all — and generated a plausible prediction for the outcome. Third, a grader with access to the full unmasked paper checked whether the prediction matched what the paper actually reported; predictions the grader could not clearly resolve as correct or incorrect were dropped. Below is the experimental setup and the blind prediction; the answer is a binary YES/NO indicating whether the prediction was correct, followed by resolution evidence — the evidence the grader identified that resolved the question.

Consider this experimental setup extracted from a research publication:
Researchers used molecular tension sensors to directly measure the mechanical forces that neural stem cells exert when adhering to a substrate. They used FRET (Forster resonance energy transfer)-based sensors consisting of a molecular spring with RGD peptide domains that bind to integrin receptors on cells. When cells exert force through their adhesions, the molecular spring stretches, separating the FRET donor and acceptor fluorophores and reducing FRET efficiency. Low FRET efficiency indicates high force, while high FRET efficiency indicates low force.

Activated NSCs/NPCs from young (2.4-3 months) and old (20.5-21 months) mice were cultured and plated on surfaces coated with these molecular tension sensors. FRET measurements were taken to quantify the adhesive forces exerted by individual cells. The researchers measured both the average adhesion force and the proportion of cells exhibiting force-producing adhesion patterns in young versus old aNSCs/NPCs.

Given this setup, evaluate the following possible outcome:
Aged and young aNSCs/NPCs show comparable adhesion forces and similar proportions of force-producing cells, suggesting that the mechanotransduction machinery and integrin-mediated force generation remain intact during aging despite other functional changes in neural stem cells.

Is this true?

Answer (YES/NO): NO